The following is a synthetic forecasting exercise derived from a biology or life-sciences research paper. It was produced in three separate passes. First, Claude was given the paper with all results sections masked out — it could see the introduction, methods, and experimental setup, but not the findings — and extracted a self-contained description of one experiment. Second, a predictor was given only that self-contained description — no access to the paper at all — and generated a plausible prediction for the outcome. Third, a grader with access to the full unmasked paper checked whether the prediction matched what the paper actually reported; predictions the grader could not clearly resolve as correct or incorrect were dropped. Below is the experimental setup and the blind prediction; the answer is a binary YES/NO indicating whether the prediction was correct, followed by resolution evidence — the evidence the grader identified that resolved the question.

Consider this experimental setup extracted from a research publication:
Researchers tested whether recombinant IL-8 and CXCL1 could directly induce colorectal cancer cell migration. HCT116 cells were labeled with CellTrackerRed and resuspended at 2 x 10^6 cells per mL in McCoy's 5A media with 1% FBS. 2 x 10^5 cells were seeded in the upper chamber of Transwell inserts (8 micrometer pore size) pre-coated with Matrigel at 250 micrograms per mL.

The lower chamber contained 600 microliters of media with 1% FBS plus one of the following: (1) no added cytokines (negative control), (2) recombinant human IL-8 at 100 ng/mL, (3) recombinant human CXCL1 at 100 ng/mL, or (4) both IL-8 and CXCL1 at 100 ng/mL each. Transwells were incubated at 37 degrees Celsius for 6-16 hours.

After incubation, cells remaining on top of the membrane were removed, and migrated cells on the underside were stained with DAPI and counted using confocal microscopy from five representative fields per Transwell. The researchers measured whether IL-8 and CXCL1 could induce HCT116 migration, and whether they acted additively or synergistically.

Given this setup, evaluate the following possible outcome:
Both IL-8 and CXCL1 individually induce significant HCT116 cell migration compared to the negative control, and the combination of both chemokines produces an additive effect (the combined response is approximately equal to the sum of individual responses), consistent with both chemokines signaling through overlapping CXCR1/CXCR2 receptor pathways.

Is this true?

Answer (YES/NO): NO